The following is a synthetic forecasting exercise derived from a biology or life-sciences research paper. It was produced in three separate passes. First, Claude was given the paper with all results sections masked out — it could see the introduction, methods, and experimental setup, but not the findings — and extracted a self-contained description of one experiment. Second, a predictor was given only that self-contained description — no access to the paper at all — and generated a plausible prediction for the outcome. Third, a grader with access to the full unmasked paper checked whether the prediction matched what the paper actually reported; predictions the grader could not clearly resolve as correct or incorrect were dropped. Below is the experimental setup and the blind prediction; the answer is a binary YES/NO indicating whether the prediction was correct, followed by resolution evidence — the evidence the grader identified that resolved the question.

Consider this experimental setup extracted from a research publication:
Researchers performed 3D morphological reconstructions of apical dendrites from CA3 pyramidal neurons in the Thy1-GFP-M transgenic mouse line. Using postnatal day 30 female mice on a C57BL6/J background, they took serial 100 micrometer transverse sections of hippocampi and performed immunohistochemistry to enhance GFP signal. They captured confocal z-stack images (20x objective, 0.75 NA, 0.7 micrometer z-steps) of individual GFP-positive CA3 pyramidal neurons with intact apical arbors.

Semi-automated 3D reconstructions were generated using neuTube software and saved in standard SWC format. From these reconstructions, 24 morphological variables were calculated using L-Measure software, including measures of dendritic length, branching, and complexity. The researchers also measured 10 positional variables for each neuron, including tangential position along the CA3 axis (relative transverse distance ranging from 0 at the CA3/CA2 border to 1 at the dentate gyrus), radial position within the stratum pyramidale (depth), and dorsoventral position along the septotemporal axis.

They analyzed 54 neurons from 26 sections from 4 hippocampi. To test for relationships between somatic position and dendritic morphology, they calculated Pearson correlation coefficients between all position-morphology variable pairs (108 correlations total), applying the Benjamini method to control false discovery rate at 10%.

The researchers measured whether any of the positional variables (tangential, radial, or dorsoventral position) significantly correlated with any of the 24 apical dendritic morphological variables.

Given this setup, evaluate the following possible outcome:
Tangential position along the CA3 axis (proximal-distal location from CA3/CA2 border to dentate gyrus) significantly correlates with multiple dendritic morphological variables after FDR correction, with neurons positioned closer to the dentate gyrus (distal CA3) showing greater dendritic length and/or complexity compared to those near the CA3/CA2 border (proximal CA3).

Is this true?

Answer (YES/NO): NO